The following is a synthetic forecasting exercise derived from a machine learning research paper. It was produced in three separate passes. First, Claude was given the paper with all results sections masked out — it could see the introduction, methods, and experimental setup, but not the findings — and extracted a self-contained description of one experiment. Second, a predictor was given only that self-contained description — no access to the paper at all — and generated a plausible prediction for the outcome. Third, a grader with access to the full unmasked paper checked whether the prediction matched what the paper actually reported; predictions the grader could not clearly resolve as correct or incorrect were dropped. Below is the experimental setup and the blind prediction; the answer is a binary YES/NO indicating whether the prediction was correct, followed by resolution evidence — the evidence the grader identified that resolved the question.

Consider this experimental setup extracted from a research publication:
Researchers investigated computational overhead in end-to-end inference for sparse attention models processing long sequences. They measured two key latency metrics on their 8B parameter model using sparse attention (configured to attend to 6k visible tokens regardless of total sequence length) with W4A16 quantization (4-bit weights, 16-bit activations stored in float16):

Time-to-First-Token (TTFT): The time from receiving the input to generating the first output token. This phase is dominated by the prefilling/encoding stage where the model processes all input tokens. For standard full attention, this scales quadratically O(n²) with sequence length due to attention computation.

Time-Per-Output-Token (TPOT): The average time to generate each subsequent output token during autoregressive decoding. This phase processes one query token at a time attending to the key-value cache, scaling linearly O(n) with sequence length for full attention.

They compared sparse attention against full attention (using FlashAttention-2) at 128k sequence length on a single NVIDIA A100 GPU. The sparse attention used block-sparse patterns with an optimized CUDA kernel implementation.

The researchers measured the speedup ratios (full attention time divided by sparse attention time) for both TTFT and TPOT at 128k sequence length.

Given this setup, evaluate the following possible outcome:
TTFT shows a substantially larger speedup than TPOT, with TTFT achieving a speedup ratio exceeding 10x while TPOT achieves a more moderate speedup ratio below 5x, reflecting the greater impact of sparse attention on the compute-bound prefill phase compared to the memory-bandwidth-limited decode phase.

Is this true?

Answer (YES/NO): NO